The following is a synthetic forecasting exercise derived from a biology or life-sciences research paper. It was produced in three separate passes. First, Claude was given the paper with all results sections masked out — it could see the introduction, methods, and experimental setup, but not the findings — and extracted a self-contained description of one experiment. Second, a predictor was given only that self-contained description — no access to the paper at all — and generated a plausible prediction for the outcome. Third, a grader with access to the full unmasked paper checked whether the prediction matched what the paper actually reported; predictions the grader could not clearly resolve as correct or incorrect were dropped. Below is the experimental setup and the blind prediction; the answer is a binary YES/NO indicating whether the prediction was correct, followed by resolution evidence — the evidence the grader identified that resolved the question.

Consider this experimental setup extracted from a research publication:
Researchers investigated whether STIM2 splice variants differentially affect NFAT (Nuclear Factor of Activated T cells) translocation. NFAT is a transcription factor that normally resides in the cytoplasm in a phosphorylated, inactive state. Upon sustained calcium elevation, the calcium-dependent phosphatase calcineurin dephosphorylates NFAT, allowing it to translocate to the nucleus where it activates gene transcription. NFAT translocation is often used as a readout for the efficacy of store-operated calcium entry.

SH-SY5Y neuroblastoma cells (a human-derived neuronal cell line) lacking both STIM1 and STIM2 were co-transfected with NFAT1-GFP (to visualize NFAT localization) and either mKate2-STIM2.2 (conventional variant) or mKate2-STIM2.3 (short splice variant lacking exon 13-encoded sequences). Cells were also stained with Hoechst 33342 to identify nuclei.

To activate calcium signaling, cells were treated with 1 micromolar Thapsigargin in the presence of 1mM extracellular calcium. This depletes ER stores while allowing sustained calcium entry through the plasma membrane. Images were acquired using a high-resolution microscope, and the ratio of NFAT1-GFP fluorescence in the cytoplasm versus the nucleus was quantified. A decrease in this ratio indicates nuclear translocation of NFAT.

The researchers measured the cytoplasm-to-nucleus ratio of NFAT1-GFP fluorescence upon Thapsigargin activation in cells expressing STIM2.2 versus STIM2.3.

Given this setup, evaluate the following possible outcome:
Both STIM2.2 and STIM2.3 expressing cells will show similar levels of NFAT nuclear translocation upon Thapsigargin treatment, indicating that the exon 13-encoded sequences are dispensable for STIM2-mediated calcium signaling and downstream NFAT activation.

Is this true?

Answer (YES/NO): YES